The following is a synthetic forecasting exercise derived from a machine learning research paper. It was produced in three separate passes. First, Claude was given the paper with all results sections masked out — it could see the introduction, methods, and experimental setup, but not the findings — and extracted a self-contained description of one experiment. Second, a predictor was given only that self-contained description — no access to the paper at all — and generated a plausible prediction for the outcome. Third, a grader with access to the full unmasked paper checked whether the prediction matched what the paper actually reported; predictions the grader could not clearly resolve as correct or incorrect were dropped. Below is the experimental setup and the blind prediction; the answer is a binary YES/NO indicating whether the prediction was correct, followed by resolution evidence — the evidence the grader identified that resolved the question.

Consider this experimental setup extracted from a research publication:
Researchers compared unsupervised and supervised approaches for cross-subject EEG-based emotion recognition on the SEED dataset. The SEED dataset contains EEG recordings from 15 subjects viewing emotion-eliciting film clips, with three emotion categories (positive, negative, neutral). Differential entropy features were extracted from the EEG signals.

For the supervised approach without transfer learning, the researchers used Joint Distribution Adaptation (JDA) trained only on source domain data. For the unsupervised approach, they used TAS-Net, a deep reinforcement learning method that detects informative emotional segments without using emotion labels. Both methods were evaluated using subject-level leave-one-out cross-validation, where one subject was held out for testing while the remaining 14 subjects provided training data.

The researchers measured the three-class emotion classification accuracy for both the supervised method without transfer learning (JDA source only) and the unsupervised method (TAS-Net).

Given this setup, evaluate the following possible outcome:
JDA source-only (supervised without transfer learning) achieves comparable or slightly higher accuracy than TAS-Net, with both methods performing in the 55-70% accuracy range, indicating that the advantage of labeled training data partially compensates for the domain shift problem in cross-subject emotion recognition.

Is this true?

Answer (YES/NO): NO